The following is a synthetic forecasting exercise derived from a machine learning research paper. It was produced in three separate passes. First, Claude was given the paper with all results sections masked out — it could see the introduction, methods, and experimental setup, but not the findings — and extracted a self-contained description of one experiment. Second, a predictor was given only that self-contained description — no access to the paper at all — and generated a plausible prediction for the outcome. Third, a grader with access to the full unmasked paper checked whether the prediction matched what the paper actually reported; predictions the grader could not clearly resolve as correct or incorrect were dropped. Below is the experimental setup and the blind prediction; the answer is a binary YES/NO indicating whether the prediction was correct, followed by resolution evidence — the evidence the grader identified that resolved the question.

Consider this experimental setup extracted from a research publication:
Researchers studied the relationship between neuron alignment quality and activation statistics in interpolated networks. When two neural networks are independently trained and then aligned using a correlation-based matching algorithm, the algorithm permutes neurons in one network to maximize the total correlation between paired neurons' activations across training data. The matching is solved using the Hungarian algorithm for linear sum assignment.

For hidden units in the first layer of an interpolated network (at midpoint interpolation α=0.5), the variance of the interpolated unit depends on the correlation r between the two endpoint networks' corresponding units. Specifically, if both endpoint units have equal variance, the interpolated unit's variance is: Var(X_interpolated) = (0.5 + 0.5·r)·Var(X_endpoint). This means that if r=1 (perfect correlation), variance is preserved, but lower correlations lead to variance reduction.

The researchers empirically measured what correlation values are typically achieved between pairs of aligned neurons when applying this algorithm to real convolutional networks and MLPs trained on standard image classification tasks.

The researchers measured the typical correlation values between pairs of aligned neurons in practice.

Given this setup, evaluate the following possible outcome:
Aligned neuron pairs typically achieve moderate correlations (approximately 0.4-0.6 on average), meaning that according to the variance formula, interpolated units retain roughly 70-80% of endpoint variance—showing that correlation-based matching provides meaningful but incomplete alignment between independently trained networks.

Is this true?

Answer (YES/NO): NO